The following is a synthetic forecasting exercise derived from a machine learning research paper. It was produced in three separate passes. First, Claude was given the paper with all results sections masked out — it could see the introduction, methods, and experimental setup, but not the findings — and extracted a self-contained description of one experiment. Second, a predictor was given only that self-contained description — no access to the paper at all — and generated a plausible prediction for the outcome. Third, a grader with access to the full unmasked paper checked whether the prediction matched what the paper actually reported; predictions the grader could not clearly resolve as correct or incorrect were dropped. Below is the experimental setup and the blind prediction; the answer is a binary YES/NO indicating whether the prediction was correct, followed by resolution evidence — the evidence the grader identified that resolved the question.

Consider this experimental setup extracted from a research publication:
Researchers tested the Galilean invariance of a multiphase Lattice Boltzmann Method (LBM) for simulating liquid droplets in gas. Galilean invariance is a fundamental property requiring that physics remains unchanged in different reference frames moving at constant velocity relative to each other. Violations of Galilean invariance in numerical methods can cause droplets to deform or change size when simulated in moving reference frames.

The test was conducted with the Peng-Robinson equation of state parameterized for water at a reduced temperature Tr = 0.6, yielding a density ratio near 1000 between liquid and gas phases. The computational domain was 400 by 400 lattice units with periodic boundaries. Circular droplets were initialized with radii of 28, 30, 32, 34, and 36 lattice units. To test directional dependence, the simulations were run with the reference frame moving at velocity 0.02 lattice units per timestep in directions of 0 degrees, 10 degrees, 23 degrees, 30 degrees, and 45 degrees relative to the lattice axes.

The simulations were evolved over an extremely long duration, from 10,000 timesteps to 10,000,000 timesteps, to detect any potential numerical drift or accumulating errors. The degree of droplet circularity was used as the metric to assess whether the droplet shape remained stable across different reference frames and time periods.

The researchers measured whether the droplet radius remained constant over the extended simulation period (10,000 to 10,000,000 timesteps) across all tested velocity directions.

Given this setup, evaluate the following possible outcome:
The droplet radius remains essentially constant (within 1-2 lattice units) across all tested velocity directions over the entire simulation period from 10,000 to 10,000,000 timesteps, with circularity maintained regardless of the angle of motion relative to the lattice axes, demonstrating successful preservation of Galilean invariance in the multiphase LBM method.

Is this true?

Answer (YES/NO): YES